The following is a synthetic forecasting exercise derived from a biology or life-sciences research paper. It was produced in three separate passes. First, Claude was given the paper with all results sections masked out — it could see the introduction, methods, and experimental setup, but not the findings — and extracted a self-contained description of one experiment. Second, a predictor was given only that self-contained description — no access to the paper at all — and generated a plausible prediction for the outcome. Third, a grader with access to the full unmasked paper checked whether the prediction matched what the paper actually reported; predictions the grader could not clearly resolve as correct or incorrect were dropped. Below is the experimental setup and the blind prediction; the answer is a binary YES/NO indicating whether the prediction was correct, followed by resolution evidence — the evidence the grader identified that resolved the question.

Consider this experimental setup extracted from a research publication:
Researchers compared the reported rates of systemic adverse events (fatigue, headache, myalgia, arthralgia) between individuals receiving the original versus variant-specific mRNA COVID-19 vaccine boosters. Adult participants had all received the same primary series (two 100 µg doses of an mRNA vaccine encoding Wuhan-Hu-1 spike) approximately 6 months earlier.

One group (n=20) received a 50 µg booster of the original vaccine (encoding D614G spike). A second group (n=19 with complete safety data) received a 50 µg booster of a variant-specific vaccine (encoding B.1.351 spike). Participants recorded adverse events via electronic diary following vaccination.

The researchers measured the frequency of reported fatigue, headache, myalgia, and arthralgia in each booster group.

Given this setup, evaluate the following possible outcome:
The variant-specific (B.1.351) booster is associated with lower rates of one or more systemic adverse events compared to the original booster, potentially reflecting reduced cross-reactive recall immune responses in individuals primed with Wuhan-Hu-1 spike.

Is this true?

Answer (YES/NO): YES